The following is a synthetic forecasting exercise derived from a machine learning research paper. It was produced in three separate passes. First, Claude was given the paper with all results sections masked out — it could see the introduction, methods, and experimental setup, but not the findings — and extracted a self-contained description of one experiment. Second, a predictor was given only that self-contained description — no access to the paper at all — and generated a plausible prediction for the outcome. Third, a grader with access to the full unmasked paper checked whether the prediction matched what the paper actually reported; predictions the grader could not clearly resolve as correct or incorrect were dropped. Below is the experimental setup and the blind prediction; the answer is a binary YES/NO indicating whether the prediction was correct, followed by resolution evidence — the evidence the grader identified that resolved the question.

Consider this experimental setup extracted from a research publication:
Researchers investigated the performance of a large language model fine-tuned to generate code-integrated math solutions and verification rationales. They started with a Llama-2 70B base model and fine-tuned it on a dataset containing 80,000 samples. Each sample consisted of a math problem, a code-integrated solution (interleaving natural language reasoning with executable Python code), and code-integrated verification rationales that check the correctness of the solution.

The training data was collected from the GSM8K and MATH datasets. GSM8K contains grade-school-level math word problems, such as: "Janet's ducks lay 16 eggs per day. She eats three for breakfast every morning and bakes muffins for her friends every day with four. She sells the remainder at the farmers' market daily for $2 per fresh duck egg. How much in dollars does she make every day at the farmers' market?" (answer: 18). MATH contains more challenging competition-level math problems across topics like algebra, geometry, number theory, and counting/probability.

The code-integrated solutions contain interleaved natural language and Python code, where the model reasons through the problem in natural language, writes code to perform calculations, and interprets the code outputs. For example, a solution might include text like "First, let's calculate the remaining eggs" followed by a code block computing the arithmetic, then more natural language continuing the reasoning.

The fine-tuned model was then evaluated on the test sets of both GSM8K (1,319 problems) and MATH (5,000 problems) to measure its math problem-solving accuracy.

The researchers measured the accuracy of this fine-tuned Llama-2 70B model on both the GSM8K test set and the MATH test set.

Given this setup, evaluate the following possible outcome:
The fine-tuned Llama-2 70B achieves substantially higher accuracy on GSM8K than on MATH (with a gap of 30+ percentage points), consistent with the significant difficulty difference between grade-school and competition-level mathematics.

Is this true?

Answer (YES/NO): YES